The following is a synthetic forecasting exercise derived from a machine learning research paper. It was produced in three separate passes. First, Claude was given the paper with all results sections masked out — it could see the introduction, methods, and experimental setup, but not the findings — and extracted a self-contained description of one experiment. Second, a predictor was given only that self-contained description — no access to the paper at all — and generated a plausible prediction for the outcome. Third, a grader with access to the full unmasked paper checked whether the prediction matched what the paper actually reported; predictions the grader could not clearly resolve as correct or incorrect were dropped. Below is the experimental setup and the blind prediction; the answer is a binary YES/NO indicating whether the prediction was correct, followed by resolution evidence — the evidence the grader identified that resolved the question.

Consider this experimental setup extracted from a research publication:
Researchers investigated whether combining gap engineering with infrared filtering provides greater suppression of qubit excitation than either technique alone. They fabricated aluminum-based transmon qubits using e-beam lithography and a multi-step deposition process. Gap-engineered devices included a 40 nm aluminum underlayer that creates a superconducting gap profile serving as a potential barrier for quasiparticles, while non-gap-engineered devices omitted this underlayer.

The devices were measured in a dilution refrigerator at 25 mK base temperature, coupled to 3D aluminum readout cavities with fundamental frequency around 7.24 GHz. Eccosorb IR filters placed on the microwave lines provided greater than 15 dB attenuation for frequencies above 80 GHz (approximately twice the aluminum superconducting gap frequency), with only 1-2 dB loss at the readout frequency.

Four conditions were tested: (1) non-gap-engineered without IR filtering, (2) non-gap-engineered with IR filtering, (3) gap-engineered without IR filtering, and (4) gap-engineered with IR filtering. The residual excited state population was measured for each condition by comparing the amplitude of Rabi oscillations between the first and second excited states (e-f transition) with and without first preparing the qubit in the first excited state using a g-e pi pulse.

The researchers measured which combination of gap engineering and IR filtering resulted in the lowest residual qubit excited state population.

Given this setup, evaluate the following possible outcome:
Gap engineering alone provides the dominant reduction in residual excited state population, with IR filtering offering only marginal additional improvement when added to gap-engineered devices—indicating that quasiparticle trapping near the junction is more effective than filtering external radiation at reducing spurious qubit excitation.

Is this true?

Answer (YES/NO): NO